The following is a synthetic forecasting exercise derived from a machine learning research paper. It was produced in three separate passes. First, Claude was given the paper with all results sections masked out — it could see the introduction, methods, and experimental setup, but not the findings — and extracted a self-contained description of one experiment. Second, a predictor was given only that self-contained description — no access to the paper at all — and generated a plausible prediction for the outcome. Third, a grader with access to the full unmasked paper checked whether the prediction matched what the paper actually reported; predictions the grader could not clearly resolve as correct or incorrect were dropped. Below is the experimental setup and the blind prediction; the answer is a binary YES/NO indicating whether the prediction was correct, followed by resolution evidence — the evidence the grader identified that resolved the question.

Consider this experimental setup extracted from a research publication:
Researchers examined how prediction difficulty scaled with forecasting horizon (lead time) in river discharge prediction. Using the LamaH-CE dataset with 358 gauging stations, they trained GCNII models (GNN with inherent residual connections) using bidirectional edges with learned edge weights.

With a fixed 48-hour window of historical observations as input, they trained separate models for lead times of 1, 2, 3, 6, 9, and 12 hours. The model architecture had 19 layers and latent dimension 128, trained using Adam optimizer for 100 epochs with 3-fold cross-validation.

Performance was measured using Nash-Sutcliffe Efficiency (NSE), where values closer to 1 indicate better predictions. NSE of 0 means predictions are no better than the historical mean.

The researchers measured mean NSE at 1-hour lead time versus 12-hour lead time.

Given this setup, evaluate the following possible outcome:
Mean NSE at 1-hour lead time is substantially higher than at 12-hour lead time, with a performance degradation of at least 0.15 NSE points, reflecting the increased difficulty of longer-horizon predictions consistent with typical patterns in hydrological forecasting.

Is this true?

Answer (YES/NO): YES